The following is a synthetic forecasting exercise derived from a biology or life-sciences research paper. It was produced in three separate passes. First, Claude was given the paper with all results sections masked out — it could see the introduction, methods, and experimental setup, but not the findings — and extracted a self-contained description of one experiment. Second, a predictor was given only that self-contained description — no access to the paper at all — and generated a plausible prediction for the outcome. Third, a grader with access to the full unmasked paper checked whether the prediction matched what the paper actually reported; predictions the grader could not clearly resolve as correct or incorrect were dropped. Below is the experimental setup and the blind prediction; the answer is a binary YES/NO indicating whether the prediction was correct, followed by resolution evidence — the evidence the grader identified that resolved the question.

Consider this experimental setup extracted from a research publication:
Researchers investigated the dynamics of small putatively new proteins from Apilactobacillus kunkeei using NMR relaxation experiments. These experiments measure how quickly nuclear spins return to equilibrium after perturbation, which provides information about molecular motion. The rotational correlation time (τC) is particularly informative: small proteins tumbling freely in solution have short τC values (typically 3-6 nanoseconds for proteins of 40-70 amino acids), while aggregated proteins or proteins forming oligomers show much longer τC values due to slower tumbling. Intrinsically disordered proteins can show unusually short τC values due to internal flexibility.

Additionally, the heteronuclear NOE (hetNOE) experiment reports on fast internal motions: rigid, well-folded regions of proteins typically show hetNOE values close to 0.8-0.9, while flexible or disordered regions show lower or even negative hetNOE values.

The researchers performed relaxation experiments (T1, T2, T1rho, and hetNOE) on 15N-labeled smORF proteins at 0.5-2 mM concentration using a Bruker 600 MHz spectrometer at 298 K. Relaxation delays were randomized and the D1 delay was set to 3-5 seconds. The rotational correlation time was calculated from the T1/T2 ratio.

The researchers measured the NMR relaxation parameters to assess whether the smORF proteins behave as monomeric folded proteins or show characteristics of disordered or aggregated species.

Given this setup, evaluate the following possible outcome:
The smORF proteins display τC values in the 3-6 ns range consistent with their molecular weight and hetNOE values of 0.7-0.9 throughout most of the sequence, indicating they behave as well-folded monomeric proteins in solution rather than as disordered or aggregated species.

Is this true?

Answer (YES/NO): NO